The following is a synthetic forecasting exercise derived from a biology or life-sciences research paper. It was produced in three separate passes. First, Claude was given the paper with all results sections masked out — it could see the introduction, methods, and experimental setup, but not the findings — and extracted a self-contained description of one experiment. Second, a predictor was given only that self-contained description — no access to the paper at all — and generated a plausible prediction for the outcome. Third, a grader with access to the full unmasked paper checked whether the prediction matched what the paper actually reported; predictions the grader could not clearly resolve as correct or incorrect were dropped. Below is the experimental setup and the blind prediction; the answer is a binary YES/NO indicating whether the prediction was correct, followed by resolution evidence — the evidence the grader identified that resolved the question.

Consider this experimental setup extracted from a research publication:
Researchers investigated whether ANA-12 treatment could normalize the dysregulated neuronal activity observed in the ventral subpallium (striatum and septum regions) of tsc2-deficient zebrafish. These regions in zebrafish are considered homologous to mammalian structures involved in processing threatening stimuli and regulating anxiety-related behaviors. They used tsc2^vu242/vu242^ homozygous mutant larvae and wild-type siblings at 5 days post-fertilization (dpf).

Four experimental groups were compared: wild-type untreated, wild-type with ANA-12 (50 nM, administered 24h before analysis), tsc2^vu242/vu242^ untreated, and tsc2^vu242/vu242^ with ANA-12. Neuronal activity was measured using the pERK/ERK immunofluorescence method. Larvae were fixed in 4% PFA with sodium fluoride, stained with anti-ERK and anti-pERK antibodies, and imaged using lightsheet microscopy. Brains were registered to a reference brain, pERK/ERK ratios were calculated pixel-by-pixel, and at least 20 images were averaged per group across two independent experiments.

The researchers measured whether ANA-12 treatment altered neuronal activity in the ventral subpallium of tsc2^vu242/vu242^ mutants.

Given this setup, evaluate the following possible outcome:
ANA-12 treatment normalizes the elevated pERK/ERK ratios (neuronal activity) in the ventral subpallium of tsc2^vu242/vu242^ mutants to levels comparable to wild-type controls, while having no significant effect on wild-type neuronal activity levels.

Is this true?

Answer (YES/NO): NO